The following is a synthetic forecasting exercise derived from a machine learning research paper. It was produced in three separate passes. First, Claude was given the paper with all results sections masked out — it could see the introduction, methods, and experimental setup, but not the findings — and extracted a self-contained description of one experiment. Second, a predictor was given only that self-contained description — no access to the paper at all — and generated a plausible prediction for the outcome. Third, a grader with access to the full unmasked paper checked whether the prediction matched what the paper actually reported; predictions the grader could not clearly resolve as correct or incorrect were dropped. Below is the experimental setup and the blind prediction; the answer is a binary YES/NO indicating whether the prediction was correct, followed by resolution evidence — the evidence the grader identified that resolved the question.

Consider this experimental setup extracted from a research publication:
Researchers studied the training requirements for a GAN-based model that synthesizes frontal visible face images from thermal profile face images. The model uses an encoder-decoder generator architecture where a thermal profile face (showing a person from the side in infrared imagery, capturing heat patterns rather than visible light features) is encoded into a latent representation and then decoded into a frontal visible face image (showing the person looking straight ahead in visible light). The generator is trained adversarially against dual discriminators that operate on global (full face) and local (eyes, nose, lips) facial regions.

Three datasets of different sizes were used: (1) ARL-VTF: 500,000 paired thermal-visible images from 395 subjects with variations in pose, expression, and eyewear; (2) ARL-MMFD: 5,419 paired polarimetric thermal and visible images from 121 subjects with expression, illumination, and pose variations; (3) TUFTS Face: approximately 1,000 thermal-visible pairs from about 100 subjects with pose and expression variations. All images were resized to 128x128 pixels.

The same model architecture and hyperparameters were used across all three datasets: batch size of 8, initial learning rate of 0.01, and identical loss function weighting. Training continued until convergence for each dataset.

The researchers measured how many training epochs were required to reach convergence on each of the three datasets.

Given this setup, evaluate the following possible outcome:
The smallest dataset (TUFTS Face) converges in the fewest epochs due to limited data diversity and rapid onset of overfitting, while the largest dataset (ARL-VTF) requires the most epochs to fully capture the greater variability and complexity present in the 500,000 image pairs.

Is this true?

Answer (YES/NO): NO